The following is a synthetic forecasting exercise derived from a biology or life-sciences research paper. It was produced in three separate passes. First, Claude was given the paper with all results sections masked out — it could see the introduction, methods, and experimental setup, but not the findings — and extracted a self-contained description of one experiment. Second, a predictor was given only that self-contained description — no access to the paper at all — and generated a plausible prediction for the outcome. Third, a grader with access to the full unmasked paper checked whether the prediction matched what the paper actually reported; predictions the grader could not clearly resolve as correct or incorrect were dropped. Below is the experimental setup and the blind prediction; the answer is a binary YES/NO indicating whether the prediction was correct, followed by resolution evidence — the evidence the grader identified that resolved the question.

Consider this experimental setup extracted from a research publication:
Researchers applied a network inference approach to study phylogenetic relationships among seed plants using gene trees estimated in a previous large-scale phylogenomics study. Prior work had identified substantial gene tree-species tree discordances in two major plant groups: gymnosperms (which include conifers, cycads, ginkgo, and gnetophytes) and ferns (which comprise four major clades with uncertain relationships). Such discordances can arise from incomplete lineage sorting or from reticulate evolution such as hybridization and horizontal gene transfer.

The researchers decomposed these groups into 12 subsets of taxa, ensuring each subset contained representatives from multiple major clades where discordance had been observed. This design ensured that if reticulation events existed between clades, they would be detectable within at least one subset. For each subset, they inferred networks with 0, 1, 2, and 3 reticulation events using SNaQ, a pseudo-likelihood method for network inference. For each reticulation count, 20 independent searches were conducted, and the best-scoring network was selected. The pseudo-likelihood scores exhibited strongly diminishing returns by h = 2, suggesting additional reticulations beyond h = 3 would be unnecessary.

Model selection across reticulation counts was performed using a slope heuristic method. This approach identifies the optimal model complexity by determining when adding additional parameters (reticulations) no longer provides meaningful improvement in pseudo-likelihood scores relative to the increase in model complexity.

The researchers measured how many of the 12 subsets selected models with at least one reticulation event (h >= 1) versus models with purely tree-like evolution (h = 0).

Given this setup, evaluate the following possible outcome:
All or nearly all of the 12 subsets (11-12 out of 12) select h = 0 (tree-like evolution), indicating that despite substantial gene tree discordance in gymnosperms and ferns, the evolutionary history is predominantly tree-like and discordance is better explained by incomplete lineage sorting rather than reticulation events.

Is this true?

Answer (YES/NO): NO